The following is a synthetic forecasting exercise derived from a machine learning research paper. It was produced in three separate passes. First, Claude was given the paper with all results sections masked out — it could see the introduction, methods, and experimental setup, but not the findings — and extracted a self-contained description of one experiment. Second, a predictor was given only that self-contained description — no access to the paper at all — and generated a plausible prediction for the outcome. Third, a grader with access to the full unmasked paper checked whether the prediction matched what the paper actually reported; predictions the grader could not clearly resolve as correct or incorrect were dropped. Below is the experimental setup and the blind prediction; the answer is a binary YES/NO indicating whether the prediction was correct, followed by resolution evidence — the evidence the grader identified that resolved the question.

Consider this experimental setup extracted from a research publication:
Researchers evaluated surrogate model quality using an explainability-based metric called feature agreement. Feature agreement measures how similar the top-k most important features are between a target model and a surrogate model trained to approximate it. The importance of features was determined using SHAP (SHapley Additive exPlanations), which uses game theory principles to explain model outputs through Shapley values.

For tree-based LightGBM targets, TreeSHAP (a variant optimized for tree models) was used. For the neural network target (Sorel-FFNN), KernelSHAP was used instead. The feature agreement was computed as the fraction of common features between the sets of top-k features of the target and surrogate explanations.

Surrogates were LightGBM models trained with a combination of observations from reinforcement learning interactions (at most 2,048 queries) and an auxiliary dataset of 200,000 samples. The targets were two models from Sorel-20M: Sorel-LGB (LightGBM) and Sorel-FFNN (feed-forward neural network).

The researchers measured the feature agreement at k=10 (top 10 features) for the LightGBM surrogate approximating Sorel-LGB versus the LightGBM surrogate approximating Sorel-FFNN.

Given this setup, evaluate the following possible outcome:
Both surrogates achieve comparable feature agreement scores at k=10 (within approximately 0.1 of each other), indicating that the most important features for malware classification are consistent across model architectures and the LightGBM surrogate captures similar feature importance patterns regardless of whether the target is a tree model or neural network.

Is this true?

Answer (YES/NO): NO